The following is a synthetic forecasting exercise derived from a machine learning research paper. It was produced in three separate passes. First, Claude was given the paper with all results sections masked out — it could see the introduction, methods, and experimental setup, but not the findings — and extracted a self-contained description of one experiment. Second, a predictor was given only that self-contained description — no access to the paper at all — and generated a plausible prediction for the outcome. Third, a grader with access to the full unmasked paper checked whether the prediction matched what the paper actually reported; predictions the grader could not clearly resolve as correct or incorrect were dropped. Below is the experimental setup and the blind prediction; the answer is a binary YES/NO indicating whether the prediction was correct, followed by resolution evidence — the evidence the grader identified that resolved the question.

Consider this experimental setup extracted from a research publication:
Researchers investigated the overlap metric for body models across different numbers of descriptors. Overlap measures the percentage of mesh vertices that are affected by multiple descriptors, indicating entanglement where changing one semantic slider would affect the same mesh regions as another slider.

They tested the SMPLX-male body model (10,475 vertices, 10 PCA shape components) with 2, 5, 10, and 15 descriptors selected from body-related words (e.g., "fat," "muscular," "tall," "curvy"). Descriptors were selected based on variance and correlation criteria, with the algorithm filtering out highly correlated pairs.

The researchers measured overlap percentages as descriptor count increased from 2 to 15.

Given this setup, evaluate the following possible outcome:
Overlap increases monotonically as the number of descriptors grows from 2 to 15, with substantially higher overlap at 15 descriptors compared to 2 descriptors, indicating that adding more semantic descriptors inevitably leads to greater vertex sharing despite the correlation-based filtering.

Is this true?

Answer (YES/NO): NO